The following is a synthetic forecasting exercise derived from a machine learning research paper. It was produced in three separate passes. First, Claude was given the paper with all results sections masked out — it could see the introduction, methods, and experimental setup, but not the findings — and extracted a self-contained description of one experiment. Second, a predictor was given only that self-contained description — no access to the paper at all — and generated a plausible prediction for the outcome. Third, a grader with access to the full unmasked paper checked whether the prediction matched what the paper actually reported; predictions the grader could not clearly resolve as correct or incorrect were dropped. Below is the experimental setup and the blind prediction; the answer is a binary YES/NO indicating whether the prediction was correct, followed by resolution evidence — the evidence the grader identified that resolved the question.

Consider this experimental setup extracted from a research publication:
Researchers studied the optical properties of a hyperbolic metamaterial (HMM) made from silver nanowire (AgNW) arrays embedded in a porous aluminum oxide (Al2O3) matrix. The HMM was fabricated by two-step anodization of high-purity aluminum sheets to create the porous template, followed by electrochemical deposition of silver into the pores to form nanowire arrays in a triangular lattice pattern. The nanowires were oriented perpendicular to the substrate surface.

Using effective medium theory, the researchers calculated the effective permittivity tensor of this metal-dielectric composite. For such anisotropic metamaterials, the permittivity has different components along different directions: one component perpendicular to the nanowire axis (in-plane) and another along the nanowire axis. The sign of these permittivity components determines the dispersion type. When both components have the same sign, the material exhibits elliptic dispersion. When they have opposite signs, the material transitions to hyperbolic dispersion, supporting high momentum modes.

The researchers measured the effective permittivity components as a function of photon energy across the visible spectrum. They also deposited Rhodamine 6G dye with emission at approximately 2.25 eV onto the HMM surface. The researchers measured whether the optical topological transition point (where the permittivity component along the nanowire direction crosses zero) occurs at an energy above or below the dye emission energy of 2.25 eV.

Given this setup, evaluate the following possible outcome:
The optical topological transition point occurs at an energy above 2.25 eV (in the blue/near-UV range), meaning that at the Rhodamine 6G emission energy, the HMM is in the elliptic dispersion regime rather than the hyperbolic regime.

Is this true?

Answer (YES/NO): NO